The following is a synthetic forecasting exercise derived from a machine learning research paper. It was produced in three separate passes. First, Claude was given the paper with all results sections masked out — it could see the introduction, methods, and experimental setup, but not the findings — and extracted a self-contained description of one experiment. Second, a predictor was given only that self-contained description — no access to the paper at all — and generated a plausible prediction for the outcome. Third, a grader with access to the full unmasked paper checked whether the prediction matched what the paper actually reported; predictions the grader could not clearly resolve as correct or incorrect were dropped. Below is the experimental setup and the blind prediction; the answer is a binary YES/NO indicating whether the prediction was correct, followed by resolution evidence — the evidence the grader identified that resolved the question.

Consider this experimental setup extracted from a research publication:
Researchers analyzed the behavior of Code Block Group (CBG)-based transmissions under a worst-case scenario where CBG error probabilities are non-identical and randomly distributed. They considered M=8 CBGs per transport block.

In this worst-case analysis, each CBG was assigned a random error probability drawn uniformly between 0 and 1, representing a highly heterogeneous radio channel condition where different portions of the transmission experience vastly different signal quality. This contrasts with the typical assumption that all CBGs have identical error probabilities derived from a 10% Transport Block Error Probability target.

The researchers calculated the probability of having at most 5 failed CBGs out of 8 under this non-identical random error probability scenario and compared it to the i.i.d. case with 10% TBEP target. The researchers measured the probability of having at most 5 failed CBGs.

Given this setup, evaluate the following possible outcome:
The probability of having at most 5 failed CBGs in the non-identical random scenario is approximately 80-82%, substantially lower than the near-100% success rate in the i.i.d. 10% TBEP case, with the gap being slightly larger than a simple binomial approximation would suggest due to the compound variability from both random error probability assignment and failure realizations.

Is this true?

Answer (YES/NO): NO